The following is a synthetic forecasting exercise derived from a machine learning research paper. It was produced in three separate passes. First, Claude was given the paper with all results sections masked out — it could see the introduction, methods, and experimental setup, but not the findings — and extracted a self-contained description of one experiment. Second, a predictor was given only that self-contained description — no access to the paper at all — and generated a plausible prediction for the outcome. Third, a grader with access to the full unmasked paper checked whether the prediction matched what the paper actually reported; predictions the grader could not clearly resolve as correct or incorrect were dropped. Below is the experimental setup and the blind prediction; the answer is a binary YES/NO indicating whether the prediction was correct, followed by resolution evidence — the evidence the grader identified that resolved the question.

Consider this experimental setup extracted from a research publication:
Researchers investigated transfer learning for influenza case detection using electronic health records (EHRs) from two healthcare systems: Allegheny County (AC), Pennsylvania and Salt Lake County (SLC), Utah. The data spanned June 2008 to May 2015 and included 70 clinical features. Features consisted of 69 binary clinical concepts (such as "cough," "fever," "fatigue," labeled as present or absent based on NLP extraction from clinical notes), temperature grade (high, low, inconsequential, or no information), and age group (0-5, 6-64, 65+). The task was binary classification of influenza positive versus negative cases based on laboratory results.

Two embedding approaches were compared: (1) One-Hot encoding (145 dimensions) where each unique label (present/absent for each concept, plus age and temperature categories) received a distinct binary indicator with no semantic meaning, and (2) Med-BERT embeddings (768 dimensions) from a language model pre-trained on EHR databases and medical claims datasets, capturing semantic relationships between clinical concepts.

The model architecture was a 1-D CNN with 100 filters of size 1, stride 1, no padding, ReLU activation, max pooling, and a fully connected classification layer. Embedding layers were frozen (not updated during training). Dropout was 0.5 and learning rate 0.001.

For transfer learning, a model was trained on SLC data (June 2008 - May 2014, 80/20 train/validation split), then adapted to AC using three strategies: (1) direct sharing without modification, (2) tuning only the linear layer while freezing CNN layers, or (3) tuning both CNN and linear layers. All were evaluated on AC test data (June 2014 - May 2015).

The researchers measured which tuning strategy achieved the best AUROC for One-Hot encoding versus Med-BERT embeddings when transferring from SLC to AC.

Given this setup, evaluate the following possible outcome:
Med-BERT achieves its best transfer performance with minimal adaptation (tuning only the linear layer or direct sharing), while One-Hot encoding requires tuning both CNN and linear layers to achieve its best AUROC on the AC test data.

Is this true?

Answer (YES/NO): YES